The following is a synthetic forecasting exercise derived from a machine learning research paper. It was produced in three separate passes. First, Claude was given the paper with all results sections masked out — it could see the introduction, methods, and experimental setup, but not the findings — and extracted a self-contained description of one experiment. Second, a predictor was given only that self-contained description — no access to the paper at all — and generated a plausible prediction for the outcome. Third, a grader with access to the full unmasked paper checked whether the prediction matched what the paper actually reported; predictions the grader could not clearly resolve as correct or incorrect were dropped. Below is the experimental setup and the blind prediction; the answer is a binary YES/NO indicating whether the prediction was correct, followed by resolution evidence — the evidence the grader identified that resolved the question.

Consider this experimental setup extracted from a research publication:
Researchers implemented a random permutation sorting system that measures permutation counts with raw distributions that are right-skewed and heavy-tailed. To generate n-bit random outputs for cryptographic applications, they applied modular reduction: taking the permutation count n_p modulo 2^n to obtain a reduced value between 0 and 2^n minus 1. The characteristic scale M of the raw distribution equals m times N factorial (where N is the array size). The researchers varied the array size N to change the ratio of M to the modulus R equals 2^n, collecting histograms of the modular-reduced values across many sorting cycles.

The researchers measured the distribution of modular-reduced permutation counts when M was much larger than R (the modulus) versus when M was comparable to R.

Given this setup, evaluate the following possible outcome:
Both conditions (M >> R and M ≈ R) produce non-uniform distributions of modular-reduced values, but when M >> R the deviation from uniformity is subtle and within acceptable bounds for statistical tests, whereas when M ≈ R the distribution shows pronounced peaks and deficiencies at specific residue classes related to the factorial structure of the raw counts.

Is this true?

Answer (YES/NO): NO